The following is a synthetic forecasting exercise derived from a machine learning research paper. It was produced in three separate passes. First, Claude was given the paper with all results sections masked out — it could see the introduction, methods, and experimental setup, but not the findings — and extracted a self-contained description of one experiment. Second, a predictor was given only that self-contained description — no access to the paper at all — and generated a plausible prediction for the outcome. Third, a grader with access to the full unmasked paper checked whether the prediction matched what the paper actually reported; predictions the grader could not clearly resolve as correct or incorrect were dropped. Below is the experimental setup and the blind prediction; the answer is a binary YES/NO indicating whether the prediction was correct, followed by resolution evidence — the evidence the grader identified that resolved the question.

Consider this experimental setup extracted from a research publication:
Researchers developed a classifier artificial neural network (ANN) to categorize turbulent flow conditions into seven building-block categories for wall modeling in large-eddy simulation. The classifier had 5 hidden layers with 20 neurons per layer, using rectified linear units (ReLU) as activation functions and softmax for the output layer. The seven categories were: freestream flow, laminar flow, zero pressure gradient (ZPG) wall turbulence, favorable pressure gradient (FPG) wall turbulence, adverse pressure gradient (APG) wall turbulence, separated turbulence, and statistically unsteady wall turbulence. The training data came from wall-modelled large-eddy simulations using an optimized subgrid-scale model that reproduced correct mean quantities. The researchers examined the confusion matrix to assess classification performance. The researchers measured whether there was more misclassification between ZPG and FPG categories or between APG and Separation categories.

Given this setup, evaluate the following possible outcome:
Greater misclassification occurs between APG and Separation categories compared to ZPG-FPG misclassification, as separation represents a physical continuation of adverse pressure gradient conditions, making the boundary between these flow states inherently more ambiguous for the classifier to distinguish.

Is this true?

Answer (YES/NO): NO